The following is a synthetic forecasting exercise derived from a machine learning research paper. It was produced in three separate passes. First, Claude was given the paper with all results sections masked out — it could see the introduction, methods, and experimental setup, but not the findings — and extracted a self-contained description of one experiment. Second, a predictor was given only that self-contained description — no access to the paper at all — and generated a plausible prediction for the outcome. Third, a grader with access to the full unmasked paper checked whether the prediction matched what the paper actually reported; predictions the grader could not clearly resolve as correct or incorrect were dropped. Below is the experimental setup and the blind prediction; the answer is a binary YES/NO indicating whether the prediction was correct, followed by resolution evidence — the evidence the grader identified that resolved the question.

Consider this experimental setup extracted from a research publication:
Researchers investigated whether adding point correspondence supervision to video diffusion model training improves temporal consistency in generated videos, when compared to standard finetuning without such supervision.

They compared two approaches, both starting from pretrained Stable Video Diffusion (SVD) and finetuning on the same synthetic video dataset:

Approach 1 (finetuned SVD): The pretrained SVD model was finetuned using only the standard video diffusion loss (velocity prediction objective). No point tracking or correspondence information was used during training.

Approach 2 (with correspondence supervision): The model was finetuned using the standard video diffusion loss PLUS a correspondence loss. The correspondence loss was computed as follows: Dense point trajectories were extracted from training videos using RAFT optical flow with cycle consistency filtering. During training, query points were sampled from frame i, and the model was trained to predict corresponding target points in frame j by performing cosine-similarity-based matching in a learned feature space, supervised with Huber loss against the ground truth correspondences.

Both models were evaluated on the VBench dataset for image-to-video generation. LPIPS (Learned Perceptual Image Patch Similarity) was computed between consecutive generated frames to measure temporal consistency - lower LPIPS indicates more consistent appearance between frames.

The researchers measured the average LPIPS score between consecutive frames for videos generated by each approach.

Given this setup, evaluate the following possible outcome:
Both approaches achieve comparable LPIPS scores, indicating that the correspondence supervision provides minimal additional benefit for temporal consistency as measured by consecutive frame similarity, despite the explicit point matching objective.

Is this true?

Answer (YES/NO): NO